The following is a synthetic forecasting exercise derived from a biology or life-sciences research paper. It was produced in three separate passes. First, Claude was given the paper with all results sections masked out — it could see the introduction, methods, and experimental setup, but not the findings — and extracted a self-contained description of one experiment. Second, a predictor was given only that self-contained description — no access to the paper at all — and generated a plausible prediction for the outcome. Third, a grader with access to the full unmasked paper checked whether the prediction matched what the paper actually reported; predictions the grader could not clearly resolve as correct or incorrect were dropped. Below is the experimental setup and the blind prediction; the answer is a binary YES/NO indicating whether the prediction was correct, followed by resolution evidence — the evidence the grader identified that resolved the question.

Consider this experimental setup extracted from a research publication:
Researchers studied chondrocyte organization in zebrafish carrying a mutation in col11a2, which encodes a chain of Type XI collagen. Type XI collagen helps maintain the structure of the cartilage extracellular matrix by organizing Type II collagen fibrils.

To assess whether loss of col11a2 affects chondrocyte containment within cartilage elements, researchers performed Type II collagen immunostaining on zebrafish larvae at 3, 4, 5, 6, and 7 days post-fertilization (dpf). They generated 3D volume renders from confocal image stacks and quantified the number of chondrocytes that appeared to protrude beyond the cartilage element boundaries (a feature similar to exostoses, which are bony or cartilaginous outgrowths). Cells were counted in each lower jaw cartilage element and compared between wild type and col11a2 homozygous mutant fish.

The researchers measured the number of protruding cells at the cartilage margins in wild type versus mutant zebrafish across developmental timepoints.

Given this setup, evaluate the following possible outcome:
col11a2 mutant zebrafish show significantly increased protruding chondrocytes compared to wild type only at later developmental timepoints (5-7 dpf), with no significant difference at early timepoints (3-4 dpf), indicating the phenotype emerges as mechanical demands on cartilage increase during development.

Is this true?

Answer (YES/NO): YES